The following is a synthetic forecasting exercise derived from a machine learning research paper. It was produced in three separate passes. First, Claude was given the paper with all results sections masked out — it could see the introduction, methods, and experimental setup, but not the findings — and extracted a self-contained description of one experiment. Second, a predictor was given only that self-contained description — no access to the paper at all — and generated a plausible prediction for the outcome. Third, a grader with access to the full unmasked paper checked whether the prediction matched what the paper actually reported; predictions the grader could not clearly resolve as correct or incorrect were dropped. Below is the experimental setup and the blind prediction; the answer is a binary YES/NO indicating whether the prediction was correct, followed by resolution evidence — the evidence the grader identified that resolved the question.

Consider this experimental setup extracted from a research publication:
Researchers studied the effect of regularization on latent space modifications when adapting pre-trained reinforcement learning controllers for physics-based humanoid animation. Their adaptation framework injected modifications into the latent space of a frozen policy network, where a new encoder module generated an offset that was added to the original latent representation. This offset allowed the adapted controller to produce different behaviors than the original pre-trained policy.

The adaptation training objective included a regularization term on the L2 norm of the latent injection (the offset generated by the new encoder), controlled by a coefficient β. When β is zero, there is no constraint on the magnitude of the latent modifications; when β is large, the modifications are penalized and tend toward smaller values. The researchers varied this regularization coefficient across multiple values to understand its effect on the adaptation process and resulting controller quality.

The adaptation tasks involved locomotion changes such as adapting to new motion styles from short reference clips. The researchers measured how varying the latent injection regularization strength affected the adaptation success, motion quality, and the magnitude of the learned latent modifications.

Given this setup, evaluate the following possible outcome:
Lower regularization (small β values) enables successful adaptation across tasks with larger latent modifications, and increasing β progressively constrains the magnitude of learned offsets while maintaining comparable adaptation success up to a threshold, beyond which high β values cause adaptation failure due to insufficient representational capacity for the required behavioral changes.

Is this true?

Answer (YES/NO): NO